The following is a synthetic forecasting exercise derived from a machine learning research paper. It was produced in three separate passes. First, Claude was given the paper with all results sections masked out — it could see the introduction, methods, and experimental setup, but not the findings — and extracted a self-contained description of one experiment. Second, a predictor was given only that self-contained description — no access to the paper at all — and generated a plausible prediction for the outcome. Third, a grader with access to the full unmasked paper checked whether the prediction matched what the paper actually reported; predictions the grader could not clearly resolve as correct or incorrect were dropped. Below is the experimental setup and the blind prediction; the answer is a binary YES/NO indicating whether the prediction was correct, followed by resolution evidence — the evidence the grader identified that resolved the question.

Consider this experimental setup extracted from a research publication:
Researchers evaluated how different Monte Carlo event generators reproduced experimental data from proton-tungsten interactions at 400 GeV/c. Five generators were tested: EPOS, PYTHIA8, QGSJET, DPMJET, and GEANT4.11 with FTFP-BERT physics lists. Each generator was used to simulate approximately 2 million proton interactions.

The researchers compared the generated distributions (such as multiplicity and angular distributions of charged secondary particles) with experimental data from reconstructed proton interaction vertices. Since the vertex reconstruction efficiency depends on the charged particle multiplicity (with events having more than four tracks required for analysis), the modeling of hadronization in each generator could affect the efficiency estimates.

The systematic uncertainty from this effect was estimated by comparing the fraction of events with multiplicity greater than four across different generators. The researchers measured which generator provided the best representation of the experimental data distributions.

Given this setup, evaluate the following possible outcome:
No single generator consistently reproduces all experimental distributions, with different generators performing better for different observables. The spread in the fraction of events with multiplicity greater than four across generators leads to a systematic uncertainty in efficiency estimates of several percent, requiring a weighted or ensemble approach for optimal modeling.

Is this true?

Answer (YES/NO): NO